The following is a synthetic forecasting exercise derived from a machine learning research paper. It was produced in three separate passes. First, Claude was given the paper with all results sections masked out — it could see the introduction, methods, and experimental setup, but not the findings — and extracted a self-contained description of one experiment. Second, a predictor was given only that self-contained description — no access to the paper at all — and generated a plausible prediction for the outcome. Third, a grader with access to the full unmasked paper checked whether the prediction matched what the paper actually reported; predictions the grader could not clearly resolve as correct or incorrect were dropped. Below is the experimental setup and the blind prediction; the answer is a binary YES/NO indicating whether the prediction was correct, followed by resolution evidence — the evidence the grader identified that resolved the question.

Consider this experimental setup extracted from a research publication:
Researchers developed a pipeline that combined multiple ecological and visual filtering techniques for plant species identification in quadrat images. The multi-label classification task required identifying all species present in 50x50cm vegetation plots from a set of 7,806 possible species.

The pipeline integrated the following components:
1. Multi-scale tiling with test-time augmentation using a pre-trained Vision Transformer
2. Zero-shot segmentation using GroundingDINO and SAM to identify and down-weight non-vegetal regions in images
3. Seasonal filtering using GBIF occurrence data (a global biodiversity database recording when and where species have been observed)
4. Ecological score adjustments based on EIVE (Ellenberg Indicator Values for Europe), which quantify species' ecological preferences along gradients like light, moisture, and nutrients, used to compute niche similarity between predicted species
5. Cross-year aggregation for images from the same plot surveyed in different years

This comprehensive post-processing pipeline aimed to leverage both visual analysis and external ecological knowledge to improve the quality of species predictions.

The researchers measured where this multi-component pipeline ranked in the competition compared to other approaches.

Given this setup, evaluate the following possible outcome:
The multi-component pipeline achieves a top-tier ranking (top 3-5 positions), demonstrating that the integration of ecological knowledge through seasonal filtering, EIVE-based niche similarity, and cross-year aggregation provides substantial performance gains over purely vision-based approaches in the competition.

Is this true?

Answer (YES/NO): NO